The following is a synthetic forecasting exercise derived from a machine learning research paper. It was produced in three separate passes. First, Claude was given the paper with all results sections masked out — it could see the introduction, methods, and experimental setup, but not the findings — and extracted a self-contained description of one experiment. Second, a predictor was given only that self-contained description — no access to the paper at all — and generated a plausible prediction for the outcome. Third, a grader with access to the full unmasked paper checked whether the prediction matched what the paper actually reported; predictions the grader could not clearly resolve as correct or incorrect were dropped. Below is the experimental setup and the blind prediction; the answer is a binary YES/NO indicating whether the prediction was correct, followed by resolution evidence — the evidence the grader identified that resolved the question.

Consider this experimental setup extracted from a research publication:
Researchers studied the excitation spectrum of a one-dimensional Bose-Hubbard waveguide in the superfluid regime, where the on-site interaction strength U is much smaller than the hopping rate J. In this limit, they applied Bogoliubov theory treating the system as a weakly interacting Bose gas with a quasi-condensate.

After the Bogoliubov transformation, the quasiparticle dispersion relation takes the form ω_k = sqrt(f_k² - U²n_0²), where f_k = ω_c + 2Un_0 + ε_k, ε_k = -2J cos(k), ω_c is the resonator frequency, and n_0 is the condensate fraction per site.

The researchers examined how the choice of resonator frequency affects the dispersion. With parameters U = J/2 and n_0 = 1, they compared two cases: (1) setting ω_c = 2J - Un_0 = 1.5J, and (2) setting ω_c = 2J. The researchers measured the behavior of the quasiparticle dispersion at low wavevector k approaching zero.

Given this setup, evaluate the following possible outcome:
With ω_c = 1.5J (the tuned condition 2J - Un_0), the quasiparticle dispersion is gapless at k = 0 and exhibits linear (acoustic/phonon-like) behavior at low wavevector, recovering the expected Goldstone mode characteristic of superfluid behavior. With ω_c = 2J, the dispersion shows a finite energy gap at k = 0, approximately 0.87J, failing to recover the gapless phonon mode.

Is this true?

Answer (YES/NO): YES